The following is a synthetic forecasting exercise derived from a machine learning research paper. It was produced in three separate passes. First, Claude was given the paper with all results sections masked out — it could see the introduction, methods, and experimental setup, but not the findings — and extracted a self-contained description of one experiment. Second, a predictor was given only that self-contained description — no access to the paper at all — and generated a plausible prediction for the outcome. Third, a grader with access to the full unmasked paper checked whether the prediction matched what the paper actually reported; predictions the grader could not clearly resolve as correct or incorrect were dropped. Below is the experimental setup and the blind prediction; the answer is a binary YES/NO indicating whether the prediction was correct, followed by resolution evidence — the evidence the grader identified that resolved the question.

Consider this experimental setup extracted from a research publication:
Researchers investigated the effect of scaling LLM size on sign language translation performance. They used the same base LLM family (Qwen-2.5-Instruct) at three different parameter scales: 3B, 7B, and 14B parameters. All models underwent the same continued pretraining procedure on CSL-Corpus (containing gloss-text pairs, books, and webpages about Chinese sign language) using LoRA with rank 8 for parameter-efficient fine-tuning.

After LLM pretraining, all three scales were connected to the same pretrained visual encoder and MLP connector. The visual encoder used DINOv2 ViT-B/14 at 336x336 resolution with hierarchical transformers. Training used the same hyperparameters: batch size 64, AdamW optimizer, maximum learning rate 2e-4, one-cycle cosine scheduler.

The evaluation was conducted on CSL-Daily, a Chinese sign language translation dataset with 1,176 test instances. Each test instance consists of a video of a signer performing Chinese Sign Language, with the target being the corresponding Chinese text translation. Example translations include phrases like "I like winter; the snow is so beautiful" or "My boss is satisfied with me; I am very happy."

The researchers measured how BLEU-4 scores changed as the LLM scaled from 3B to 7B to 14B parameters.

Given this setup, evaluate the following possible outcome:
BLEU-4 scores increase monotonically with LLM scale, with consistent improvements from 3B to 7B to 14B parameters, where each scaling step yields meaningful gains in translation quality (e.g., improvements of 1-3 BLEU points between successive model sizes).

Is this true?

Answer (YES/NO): YES